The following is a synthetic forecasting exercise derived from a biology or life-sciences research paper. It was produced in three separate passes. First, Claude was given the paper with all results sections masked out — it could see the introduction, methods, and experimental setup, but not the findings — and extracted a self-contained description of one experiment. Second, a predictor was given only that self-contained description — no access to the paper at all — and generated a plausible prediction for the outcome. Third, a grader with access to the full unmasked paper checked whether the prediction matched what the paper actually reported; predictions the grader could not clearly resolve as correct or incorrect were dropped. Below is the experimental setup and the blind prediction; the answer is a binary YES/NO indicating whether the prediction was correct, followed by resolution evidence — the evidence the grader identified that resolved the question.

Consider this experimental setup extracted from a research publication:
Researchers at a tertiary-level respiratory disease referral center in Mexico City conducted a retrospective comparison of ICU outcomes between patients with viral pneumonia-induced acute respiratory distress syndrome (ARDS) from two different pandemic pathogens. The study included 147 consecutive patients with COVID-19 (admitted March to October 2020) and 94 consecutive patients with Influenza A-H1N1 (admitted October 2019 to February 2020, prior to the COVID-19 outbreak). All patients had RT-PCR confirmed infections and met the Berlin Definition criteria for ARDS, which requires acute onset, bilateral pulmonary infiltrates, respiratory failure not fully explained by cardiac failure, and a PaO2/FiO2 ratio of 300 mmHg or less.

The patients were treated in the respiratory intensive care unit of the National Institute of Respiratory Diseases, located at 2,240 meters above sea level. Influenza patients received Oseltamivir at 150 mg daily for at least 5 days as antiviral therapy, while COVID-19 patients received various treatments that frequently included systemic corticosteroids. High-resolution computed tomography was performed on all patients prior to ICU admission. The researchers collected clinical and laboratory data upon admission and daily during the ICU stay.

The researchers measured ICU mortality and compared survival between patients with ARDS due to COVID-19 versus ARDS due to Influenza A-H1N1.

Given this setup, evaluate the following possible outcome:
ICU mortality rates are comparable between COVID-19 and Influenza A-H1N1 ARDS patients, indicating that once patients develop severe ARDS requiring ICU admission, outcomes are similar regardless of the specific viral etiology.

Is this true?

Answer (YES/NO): NO